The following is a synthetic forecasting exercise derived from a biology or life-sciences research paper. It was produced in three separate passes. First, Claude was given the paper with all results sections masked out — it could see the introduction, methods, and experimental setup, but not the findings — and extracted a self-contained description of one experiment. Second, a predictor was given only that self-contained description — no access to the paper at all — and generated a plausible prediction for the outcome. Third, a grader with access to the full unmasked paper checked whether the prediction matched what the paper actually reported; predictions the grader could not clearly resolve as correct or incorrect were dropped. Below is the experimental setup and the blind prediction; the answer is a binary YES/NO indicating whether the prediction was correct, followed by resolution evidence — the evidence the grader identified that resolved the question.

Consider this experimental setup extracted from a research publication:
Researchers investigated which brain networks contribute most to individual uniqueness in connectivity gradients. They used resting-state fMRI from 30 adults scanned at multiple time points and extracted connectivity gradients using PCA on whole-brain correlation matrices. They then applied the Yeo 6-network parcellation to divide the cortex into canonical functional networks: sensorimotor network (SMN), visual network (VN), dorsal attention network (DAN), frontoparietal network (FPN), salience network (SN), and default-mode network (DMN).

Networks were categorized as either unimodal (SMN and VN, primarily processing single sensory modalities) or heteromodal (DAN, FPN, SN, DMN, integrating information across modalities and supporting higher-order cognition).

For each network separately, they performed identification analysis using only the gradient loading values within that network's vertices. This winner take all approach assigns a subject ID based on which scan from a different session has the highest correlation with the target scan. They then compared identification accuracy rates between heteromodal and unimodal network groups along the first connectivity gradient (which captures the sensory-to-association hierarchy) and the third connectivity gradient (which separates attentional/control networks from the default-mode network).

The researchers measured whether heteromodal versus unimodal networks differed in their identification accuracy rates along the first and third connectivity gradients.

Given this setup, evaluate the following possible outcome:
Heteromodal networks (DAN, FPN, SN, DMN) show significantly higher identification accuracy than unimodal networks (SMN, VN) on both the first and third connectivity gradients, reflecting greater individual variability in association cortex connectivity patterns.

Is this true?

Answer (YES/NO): YES